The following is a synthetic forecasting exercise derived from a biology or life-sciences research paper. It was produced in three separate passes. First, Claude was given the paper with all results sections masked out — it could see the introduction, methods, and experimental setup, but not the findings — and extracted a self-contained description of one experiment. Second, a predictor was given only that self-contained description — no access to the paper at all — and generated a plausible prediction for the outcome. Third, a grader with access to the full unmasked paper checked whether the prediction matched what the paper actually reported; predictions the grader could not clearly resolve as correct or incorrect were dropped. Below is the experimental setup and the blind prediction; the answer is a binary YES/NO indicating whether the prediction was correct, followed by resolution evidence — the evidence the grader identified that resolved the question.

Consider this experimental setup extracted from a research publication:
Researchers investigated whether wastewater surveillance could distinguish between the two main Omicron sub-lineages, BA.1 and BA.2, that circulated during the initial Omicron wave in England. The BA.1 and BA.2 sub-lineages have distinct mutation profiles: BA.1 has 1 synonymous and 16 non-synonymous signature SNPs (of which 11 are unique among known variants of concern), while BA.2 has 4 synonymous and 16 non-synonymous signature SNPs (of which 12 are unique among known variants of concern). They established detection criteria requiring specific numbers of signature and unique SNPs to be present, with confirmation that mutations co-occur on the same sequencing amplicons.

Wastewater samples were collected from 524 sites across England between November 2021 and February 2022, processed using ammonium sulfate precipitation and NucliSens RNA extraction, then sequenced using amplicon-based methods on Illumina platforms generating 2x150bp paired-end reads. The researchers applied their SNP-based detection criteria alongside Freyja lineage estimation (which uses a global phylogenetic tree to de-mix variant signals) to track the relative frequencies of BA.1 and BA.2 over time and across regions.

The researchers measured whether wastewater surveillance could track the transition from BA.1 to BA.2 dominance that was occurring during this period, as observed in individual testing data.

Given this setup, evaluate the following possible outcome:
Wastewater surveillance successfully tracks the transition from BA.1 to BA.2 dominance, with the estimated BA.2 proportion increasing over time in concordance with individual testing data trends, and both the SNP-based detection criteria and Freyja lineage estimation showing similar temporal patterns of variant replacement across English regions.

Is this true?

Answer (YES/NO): NO